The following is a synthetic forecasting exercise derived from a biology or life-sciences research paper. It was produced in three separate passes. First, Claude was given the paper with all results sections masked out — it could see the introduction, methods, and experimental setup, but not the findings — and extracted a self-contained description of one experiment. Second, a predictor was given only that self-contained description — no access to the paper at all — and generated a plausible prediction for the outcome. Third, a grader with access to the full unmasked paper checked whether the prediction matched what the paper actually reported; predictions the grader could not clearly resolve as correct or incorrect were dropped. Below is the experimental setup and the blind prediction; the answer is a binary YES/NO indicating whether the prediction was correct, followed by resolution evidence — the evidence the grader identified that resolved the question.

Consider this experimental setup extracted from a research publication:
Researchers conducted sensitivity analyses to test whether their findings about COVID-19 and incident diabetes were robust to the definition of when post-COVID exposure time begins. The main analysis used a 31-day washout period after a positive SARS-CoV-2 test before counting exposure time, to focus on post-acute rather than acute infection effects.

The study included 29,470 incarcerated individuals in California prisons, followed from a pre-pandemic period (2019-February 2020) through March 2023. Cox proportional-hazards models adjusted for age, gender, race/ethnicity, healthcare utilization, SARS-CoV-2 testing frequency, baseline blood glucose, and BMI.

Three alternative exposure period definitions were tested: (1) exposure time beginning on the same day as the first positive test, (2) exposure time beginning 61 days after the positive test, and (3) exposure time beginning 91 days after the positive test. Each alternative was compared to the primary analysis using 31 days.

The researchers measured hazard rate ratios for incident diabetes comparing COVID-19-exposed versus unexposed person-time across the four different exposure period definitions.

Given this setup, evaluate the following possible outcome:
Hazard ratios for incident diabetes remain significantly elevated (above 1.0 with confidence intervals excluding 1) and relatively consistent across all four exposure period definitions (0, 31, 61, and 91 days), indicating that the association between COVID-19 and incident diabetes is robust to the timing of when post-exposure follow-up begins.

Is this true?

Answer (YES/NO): NO